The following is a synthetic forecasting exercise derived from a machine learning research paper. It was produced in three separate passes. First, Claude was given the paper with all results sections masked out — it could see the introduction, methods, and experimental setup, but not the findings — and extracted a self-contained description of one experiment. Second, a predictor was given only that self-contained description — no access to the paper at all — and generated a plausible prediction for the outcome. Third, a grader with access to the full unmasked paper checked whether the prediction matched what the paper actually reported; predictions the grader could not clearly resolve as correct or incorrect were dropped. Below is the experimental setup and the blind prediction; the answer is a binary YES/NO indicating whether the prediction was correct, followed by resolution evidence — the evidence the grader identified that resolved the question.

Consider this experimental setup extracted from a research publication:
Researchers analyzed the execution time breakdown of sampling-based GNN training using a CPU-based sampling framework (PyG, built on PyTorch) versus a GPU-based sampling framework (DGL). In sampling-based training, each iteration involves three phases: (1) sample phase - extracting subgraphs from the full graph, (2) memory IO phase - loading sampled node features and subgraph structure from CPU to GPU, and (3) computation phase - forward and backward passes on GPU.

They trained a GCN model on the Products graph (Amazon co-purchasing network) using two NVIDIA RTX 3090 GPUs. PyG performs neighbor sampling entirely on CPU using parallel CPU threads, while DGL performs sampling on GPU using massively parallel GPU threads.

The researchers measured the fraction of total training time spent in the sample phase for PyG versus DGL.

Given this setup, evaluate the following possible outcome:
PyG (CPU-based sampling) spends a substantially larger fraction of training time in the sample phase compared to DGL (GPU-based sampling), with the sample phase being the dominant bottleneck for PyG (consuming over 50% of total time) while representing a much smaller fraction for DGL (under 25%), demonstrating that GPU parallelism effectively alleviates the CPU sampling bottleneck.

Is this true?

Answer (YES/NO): NO